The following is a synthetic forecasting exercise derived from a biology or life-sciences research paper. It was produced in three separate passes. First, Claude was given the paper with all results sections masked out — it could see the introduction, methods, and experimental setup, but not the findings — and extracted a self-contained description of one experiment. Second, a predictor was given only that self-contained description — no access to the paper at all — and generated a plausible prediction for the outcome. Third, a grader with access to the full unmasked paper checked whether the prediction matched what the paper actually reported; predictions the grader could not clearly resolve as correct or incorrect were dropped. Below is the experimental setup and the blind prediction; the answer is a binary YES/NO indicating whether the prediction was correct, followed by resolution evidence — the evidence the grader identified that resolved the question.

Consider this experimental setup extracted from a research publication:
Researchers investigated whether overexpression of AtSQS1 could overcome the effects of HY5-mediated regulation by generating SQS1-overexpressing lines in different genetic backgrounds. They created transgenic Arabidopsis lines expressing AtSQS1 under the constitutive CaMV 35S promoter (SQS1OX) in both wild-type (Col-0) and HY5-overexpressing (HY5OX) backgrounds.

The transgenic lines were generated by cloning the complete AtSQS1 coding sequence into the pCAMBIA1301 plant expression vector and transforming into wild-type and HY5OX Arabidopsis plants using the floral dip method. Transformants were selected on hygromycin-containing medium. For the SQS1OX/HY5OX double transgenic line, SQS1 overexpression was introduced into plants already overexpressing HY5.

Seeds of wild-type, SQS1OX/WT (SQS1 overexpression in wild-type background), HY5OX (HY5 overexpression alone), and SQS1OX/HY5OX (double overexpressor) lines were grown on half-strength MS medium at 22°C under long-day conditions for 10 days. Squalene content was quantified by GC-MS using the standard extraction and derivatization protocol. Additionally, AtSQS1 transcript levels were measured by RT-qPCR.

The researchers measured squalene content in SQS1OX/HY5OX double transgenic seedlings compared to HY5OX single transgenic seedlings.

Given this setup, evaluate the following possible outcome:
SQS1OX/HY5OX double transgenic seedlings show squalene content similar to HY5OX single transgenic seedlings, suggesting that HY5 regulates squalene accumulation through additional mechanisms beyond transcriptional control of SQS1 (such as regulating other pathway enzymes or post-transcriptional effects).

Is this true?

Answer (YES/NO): NO